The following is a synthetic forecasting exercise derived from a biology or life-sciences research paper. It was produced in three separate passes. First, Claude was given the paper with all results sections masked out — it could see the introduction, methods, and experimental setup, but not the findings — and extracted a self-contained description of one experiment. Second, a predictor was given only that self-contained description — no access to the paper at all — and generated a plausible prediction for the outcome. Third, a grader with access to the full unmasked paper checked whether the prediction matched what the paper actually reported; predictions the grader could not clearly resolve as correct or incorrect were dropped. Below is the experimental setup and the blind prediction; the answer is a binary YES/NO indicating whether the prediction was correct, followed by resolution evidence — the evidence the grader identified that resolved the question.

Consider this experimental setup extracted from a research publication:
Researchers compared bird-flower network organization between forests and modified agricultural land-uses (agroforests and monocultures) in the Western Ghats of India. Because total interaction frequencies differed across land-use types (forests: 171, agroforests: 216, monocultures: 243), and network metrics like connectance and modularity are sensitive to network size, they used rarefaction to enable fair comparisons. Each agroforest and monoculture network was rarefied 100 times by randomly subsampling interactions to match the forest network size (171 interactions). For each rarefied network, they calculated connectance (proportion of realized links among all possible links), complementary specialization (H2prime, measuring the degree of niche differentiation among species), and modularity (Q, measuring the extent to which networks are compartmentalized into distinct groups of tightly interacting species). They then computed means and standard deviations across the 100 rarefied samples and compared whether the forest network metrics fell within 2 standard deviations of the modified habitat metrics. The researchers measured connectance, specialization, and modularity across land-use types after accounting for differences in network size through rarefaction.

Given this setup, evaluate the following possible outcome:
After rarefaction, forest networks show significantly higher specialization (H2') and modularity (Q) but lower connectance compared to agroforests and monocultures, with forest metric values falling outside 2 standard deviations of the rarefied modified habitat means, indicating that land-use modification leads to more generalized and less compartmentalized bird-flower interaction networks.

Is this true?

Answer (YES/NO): NO